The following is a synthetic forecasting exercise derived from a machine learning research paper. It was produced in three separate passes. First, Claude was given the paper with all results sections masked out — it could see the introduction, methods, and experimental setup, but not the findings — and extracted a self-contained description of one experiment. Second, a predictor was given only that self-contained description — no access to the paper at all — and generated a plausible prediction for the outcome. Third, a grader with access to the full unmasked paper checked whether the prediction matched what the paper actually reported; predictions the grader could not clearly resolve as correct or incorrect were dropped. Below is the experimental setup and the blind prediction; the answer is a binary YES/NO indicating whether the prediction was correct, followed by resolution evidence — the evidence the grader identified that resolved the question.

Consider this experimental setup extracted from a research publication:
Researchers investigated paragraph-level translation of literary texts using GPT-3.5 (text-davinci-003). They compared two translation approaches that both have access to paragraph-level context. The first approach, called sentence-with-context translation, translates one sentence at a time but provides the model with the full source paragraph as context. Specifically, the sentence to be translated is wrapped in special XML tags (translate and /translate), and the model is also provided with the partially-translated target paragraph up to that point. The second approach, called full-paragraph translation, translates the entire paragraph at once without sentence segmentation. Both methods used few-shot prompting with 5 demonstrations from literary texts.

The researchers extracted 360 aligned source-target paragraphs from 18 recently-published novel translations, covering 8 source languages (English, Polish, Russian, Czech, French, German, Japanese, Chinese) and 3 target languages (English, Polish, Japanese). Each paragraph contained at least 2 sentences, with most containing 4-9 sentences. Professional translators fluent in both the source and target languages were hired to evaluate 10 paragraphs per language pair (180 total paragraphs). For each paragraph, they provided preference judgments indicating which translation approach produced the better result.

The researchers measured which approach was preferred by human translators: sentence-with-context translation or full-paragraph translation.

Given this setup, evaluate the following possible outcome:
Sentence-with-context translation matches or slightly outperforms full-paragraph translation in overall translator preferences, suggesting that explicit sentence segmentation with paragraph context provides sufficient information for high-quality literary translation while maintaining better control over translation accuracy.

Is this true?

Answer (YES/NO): NO